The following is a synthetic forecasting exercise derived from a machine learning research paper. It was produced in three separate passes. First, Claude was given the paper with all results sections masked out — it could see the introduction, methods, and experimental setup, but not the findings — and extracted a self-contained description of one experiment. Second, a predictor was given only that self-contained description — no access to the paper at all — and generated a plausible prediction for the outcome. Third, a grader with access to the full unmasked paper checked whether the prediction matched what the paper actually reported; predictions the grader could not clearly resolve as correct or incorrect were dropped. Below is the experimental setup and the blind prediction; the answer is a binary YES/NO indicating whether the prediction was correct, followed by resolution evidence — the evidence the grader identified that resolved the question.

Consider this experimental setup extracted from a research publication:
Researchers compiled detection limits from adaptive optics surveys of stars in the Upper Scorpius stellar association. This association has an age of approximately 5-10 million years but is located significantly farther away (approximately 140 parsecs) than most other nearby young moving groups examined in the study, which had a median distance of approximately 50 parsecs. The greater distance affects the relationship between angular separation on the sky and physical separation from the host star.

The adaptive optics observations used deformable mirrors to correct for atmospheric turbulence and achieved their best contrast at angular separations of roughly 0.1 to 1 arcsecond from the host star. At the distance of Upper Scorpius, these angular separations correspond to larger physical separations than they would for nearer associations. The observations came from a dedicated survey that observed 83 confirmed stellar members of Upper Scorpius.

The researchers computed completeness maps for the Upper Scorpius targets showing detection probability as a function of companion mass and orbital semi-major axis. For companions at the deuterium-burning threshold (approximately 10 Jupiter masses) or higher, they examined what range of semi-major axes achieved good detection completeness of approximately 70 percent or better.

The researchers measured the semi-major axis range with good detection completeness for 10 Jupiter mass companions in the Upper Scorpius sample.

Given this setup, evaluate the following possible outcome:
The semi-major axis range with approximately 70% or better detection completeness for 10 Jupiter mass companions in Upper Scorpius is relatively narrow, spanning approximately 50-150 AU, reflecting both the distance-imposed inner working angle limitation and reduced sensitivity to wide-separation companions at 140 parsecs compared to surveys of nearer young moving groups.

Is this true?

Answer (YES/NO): NO